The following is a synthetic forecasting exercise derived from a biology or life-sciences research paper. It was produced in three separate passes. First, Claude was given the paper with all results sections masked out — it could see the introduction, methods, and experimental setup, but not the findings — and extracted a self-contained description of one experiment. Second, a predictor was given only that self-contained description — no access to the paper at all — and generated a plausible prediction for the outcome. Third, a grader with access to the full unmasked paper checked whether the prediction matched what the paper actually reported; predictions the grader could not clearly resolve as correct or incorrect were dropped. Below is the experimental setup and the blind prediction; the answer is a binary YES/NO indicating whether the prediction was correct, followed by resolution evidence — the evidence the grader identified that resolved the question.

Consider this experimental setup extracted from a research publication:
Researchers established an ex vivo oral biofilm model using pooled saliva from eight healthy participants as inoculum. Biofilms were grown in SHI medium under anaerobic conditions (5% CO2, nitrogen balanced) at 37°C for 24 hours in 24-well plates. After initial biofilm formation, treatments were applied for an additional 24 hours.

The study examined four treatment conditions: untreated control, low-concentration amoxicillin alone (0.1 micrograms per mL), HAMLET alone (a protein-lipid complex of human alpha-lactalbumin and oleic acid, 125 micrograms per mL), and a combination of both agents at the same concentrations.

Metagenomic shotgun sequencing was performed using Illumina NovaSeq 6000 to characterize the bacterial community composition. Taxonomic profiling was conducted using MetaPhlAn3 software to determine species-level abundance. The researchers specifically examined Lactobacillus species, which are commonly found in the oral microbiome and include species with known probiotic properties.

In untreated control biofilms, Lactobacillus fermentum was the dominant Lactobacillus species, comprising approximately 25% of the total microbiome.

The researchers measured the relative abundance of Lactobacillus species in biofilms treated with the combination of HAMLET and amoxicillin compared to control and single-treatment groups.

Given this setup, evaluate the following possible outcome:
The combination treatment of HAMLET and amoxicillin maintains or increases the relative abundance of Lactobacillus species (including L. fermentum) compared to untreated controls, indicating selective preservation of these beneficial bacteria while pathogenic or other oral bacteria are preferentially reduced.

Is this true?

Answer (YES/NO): NO